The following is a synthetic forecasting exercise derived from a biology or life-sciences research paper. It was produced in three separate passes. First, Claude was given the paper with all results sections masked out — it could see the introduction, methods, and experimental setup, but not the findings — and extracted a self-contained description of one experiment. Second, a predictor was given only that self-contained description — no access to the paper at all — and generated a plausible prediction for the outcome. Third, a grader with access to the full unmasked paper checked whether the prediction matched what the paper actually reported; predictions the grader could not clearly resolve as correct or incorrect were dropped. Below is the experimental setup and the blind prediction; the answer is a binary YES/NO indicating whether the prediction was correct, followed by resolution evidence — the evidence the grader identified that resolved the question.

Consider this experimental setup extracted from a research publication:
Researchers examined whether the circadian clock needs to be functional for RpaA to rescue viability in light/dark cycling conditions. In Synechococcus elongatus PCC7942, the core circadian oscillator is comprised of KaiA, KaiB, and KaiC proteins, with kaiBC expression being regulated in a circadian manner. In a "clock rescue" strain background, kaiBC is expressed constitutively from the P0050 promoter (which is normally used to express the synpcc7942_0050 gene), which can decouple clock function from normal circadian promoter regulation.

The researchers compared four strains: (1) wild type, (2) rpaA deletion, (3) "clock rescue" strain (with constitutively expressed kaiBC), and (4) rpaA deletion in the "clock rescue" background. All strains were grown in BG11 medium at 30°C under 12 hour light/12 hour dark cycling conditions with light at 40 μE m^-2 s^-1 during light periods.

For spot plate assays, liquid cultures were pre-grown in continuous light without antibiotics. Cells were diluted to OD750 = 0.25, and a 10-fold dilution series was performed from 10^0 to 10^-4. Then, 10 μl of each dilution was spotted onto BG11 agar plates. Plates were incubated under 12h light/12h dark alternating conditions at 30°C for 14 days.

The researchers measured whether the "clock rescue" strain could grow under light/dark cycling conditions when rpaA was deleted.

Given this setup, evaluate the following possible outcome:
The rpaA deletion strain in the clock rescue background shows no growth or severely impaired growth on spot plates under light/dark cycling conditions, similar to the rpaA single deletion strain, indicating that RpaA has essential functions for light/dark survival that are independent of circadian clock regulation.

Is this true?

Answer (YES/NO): YES